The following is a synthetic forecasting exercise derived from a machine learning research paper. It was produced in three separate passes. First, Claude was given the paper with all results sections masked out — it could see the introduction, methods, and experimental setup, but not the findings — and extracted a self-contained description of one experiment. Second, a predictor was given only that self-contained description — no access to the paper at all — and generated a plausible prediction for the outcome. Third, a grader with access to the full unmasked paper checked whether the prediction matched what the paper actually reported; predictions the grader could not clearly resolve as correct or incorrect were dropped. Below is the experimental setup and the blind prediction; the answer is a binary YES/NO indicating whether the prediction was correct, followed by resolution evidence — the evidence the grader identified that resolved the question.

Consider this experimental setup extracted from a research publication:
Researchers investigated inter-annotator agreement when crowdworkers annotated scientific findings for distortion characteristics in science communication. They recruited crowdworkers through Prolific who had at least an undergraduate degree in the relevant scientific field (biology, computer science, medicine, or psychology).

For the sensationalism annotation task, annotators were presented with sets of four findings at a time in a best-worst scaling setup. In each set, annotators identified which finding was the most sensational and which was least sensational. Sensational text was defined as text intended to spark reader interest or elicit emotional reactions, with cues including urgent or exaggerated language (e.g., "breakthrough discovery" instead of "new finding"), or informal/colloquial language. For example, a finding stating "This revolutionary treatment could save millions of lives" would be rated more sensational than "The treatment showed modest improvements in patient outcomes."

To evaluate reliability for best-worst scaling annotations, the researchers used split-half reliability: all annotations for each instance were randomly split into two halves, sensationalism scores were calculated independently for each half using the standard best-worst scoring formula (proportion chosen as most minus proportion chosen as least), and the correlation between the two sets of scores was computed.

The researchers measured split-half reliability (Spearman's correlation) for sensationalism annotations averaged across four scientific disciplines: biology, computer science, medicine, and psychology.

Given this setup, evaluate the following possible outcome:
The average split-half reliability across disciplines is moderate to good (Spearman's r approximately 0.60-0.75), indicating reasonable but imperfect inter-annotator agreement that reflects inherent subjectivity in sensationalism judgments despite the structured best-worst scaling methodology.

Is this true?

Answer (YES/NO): NO